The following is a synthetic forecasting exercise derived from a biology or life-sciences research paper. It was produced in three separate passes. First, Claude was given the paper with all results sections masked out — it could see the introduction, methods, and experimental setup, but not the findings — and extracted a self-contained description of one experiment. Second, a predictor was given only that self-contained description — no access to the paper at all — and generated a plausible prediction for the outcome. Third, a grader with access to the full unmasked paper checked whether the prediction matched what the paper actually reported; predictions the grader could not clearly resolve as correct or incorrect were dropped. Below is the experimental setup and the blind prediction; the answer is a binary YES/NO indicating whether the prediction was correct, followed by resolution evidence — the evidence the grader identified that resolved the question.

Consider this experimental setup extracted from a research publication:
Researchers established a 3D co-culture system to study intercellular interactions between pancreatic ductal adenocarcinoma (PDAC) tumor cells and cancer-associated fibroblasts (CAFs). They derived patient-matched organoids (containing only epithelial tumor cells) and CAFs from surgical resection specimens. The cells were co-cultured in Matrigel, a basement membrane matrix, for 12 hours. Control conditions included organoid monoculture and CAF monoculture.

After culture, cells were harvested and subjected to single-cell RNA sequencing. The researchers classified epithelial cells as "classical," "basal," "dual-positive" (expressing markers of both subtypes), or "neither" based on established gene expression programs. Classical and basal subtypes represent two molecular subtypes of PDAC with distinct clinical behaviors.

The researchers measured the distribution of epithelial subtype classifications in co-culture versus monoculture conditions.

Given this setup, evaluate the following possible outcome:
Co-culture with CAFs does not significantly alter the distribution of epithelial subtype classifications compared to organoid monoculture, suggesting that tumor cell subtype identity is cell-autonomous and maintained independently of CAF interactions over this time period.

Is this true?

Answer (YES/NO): NO